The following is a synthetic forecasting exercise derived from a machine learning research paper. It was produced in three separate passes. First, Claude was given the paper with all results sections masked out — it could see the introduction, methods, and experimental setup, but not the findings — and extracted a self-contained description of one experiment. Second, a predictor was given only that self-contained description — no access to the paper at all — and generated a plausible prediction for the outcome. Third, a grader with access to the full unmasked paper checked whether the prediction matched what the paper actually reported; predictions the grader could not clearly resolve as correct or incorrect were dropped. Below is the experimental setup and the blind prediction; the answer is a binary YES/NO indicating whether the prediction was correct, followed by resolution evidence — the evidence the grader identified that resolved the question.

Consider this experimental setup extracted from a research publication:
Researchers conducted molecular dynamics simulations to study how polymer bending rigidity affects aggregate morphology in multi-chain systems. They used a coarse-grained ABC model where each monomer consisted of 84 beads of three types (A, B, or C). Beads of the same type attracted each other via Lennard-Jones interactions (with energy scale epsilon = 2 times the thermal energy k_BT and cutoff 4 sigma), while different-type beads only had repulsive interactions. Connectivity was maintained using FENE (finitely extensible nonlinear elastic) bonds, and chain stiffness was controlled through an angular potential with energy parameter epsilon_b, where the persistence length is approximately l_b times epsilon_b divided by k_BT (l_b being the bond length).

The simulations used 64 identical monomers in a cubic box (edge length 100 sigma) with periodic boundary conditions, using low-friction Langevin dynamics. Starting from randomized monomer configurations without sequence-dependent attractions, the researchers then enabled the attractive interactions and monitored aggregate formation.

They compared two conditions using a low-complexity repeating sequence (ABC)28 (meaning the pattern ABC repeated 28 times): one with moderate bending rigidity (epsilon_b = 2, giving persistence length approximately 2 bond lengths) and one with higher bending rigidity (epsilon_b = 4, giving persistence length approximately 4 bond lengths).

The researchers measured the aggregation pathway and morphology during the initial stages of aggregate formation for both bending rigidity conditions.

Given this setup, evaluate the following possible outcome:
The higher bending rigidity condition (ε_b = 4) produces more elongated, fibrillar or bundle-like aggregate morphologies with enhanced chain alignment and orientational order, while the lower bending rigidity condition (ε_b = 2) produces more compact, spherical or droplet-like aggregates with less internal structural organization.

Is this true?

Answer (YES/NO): YES